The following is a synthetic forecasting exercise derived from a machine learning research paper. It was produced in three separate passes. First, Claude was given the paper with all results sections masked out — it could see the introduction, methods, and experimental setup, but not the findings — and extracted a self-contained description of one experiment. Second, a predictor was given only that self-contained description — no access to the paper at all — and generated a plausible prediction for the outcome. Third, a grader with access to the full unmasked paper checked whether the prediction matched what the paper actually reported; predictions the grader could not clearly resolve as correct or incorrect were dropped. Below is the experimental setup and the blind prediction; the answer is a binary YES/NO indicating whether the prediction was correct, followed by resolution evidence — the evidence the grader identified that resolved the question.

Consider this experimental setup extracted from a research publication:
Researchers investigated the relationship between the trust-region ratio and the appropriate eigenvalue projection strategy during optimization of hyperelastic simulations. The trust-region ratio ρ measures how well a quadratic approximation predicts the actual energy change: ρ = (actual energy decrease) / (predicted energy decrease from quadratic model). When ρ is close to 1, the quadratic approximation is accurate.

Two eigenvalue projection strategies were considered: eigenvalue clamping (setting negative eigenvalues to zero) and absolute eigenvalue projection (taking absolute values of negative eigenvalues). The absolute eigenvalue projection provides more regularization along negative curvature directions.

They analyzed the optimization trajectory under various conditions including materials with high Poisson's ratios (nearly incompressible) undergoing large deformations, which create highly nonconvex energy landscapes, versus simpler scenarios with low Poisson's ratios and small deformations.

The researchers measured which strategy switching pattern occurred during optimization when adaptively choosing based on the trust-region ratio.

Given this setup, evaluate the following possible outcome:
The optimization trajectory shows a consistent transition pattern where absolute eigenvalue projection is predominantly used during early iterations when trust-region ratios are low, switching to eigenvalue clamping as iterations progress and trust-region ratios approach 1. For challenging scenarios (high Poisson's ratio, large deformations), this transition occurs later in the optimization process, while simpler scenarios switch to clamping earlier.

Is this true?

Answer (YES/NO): NO